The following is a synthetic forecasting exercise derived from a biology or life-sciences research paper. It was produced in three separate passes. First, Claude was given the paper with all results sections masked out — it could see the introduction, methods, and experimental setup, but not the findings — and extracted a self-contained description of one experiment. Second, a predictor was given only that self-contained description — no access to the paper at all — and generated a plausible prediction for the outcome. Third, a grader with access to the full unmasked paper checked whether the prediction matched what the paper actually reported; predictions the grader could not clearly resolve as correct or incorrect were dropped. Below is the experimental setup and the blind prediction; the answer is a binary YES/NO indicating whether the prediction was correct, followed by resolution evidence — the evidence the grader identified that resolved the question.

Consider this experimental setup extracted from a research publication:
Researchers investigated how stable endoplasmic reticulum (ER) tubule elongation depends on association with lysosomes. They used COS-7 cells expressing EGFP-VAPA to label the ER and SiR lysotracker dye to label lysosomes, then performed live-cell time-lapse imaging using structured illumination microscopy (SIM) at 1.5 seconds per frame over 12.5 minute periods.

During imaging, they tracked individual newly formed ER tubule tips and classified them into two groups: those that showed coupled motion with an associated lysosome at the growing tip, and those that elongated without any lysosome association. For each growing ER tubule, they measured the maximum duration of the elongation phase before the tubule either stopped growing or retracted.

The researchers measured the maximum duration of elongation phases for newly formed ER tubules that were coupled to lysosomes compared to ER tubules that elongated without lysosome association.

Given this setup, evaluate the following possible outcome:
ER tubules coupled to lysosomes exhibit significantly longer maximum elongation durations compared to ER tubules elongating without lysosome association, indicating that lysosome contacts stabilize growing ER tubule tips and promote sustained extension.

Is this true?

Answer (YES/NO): YES